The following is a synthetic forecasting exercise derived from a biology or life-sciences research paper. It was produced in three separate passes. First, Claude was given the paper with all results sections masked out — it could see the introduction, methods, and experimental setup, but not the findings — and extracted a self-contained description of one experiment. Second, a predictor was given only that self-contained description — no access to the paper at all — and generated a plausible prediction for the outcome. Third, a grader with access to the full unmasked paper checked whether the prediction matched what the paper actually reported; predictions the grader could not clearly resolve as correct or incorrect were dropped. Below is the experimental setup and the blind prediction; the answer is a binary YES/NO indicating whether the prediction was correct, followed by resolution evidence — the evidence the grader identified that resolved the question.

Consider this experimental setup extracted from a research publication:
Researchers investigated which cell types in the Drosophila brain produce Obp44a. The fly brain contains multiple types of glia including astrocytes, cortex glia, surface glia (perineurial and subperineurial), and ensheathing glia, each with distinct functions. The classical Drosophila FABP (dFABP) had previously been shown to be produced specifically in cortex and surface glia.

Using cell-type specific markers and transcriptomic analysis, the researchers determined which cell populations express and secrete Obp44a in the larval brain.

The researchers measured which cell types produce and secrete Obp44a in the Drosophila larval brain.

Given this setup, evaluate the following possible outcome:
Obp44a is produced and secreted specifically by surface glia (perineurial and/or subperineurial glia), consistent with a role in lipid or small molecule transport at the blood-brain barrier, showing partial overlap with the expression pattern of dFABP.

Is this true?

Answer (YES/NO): NO